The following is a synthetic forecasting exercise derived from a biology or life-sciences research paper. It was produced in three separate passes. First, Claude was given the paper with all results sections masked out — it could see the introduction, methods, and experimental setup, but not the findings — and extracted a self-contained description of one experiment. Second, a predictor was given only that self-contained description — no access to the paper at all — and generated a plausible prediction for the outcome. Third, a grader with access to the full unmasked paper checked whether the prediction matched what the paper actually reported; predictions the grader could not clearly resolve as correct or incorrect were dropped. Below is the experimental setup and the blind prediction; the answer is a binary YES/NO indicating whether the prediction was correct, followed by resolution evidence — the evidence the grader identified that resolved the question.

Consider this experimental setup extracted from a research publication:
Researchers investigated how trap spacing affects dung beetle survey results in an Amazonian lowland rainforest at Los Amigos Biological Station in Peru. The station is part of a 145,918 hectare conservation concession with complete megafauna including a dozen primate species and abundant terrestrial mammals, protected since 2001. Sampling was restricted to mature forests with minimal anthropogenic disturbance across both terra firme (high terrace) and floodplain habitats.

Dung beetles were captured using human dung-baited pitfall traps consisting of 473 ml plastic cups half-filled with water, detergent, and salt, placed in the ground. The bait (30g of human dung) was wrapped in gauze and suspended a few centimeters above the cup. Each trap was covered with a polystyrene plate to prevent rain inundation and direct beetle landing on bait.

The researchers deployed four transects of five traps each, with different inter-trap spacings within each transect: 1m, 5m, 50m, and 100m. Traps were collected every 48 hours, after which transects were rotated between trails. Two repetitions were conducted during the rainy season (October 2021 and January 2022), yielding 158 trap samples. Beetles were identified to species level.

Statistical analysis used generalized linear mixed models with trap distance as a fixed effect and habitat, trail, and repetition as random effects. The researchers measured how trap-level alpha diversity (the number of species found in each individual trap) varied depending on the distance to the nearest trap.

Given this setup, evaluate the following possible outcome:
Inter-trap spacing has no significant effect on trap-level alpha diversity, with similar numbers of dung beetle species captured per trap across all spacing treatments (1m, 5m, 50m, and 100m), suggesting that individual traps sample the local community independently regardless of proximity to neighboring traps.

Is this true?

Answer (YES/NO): YES